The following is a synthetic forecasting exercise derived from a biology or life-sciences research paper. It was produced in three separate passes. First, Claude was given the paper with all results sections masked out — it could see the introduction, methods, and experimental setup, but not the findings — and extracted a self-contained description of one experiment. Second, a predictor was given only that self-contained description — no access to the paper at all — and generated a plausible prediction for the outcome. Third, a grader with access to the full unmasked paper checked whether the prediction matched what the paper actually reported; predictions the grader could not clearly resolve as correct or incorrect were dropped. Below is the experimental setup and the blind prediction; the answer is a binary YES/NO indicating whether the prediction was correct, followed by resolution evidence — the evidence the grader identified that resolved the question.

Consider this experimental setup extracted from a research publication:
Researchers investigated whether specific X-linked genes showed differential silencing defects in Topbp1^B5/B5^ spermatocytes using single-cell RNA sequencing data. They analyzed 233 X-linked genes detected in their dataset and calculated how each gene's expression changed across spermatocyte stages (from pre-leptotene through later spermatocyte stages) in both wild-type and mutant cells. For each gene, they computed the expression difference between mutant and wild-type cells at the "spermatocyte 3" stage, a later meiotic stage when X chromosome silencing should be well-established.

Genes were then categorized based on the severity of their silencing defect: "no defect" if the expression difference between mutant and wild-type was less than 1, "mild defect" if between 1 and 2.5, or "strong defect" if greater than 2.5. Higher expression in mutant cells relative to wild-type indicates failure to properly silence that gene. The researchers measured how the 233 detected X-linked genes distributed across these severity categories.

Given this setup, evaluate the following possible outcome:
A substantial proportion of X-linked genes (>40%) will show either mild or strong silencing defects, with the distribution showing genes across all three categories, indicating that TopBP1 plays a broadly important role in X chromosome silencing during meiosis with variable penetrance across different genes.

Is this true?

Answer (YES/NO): YES